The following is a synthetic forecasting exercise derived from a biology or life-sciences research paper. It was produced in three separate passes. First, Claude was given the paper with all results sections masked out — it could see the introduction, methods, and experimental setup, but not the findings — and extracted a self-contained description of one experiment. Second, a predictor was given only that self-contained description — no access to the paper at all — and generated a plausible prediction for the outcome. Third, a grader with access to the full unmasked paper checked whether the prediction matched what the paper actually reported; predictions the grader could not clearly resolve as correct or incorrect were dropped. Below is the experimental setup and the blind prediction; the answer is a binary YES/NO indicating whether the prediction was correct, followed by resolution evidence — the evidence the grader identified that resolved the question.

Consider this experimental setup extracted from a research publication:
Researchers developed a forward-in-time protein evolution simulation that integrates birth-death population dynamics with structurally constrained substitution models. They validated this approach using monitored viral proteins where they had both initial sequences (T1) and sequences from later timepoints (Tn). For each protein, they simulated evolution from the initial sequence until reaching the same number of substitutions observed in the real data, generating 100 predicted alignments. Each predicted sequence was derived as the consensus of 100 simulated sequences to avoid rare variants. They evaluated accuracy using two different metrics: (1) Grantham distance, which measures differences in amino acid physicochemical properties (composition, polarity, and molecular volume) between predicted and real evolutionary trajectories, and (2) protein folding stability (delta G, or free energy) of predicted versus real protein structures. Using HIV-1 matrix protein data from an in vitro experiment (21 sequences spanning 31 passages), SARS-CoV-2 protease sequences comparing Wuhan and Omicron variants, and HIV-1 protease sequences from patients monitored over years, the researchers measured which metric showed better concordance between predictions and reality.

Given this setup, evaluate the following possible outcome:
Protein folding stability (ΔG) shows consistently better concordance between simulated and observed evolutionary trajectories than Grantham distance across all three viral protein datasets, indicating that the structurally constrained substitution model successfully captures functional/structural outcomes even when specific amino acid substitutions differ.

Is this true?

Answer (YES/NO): YES